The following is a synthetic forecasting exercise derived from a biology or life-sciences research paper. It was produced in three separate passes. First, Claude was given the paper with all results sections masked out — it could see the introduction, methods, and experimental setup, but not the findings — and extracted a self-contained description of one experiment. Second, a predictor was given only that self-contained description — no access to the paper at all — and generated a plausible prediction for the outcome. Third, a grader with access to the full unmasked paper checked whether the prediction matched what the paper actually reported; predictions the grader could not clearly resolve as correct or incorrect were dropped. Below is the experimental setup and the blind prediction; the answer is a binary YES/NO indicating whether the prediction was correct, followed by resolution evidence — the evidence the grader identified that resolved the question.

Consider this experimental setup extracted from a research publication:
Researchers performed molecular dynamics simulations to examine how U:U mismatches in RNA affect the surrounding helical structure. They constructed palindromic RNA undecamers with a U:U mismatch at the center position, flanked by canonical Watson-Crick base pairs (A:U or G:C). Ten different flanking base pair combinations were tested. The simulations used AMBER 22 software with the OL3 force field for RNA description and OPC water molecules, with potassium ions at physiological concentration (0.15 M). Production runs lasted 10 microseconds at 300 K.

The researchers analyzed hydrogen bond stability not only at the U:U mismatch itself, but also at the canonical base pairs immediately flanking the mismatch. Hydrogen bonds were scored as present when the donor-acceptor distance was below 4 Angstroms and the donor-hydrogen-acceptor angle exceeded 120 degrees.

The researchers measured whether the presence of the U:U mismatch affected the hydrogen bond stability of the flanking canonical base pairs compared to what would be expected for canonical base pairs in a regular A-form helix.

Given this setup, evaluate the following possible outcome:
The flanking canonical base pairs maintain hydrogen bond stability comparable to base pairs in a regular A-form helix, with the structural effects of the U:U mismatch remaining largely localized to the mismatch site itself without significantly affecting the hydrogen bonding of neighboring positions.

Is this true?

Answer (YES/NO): NO